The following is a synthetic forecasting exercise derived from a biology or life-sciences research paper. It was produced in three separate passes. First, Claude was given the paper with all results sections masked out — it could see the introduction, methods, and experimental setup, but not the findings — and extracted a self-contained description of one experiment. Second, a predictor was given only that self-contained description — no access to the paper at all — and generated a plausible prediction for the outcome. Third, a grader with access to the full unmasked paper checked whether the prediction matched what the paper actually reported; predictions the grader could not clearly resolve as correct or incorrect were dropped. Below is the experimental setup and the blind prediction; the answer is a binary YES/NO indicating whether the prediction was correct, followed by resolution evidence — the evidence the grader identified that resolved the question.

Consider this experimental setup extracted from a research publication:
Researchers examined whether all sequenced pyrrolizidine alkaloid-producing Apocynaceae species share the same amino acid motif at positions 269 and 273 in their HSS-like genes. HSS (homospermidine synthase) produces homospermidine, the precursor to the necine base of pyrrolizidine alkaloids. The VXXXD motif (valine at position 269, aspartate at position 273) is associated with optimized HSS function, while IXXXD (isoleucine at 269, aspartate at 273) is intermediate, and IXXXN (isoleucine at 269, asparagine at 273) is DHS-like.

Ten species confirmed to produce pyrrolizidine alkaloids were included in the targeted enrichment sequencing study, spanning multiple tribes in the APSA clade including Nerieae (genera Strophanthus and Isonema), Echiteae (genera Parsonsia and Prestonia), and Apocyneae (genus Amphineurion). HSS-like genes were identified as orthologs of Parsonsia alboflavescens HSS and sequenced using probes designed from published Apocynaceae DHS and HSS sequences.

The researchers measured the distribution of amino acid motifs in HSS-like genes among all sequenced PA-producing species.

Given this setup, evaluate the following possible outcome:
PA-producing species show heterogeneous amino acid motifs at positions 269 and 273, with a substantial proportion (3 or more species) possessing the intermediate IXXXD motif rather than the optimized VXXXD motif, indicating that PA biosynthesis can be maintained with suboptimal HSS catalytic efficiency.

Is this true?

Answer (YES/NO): NO